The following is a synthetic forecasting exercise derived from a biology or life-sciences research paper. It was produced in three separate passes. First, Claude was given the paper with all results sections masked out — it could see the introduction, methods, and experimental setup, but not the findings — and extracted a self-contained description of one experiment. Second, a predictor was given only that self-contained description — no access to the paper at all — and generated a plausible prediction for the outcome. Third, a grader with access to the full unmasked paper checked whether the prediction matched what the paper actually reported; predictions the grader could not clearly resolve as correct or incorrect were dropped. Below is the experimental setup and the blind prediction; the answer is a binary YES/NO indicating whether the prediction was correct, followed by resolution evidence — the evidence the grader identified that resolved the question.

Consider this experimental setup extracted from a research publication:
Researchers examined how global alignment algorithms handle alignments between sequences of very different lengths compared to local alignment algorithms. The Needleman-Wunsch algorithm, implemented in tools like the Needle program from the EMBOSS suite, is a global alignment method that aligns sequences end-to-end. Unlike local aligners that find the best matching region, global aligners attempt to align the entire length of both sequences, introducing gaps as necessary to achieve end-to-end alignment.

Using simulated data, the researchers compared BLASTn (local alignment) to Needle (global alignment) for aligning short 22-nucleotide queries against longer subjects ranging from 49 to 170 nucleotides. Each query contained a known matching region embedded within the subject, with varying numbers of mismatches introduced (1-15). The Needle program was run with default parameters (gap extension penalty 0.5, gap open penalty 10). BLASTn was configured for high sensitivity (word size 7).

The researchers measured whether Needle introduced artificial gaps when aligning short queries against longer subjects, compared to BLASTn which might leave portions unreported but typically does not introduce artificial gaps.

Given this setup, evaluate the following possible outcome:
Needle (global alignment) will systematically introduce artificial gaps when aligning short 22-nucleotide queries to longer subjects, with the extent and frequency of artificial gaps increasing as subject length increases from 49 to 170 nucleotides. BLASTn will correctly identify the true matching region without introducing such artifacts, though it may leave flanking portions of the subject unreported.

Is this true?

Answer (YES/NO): YES